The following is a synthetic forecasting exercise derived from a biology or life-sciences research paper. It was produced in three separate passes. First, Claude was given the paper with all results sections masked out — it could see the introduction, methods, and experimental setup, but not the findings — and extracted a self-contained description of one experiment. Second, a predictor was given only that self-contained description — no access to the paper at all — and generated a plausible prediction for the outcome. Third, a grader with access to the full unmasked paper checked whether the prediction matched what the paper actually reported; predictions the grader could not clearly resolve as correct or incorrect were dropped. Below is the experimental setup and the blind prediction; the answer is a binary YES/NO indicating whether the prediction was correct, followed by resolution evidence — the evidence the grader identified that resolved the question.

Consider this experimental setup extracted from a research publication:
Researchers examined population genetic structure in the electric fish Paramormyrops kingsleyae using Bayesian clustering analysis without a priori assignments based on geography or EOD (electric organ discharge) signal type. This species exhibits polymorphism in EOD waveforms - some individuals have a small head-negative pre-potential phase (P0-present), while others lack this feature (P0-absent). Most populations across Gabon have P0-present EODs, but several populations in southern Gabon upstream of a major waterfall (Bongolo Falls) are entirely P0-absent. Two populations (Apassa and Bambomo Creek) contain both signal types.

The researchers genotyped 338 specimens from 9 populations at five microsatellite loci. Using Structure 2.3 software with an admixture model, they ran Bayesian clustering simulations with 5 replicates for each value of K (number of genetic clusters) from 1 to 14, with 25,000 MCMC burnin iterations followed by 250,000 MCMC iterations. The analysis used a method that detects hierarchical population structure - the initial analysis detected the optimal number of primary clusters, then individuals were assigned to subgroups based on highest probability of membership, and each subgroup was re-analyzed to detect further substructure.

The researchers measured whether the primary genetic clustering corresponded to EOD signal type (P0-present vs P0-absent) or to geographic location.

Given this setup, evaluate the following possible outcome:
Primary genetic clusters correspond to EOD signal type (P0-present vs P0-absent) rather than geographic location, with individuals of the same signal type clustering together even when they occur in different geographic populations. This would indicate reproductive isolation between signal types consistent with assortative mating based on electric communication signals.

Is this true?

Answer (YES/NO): NO